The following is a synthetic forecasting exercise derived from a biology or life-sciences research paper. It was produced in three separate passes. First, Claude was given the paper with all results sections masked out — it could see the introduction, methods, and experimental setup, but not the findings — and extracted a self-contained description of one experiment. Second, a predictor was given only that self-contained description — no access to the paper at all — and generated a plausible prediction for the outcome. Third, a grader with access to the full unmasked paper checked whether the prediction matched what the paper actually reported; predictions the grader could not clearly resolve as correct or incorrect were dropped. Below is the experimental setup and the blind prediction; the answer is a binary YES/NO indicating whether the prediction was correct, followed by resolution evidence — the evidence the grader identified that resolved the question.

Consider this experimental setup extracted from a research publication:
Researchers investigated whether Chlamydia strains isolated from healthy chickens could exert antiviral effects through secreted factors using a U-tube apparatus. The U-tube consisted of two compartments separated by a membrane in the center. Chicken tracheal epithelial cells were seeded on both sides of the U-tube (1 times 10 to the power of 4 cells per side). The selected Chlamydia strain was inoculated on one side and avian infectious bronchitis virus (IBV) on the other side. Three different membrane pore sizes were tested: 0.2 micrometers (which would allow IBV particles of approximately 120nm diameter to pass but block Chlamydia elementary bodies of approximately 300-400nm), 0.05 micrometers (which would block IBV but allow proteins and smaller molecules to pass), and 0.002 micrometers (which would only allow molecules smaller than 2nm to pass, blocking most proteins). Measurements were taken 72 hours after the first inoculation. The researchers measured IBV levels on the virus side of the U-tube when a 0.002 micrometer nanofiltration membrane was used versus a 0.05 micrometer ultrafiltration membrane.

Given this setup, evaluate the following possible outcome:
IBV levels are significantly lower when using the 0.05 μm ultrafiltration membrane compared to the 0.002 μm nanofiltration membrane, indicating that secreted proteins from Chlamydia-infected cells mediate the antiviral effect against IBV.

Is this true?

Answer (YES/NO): NO